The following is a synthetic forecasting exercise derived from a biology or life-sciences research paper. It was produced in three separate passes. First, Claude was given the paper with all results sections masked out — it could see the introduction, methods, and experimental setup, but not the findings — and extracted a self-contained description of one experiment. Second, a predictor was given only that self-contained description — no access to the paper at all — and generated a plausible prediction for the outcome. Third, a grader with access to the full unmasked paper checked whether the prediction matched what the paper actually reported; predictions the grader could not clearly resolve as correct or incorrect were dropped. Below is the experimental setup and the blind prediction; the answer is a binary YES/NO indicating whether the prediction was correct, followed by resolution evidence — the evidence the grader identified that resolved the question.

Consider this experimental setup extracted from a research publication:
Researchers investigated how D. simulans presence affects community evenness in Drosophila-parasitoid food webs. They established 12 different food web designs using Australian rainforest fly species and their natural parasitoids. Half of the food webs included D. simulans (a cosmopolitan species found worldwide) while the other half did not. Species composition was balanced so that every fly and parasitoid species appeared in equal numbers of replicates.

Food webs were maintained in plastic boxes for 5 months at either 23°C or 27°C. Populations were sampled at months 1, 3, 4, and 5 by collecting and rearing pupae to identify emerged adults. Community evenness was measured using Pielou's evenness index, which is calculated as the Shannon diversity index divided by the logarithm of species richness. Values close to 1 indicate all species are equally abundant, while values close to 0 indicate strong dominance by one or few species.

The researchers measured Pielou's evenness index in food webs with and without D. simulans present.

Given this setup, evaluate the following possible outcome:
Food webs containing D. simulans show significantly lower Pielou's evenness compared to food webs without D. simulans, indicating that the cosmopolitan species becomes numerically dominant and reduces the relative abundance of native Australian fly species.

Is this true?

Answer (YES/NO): YES